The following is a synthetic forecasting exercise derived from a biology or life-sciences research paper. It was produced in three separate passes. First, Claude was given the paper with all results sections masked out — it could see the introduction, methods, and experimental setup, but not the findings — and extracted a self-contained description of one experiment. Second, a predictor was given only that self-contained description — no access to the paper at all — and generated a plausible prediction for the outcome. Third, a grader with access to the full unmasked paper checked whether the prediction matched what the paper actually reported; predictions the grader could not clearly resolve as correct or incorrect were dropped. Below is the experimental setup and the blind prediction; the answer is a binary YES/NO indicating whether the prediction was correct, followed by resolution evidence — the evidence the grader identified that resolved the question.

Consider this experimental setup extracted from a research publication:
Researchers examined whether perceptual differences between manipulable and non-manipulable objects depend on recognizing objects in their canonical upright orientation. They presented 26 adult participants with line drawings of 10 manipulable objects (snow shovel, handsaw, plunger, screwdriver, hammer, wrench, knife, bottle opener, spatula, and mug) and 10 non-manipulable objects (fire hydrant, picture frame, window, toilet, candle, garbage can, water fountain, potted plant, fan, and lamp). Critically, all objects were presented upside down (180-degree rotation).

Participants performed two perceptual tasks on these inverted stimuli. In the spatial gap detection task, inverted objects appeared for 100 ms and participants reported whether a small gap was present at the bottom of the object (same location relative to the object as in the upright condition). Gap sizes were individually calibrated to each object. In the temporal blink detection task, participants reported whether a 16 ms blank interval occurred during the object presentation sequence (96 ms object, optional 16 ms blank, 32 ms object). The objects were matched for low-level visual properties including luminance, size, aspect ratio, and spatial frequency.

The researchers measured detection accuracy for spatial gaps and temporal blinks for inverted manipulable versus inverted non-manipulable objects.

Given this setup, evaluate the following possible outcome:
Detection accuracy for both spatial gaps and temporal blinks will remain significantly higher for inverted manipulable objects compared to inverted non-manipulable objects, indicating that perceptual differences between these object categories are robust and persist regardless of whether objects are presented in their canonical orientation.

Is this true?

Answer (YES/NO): NO